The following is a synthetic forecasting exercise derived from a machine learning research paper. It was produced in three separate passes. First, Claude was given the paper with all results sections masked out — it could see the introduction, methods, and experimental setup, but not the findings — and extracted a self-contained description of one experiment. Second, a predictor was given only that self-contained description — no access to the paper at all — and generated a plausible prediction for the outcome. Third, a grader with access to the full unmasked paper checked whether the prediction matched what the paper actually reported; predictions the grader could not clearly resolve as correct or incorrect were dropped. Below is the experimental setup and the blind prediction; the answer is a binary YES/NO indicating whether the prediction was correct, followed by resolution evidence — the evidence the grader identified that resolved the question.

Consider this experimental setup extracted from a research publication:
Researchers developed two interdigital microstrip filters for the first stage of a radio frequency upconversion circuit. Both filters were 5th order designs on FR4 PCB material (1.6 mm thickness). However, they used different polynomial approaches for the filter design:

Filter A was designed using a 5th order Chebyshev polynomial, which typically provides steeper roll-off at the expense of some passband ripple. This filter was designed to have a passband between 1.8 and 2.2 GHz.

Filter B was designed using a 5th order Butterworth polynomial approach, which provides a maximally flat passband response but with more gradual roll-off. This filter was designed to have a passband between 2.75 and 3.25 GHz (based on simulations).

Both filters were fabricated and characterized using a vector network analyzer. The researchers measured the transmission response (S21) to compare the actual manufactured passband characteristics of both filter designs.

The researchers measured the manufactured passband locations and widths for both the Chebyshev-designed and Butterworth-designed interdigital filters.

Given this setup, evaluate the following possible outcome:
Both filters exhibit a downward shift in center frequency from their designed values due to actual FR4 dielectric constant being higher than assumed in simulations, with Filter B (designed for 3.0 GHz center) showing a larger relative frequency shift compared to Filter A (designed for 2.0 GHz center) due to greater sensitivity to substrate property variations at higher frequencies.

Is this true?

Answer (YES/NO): NO